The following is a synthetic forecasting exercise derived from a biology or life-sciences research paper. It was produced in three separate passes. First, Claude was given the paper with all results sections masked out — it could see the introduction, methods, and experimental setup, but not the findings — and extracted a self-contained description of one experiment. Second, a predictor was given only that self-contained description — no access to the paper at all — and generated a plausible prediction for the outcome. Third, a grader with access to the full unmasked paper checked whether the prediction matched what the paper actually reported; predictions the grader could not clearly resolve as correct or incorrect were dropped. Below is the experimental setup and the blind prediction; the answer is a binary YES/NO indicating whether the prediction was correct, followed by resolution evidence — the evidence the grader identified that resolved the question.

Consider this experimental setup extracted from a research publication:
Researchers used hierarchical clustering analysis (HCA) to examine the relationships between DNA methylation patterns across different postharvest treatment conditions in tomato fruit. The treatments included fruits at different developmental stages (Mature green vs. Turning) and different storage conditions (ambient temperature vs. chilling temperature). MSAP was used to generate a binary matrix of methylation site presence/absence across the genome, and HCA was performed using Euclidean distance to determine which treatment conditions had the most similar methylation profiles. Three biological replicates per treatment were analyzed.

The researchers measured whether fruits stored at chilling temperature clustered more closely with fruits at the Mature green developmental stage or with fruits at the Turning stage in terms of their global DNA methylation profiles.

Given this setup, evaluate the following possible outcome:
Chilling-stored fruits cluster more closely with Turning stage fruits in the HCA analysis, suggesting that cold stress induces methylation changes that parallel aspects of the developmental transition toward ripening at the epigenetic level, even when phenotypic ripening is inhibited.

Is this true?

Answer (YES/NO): NO